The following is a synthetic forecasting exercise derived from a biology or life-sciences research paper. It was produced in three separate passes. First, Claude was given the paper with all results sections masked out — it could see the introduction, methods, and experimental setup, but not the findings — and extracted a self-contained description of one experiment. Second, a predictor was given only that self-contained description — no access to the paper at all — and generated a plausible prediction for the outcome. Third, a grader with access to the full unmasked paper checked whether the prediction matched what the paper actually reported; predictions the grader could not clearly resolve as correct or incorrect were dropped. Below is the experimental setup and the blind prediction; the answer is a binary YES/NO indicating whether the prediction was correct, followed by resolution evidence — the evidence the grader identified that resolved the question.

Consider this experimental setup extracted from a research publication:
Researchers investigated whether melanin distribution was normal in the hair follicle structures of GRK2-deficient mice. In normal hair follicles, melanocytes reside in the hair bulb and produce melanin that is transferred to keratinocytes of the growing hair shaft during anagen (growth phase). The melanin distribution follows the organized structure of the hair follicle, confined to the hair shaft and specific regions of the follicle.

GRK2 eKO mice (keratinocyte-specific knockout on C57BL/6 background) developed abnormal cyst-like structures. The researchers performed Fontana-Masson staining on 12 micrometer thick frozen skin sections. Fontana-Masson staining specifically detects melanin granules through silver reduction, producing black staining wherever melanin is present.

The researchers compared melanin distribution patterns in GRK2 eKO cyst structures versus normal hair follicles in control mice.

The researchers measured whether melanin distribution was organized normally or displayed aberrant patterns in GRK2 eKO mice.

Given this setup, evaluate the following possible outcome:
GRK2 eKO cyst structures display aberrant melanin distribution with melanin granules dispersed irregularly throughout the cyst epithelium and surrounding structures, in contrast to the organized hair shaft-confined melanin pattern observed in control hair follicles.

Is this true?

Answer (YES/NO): YES